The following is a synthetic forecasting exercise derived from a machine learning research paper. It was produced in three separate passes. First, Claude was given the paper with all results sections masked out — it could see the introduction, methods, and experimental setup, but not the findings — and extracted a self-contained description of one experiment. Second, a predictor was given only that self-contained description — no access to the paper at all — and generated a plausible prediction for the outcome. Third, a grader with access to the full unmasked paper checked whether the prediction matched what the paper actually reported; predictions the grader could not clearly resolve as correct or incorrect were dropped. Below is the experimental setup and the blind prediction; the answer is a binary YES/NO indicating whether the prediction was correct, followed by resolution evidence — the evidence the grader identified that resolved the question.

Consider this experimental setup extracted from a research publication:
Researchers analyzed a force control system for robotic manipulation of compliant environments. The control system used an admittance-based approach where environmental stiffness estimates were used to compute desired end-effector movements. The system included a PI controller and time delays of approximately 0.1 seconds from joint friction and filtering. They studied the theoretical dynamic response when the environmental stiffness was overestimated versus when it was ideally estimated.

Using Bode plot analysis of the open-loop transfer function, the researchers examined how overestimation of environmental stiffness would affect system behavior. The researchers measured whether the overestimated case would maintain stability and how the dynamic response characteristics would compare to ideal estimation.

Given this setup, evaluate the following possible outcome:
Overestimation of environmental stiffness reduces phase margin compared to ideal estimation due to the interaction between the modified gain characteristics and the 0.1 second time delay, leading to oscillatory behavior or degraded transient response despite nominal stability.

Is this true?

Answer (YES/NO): NO